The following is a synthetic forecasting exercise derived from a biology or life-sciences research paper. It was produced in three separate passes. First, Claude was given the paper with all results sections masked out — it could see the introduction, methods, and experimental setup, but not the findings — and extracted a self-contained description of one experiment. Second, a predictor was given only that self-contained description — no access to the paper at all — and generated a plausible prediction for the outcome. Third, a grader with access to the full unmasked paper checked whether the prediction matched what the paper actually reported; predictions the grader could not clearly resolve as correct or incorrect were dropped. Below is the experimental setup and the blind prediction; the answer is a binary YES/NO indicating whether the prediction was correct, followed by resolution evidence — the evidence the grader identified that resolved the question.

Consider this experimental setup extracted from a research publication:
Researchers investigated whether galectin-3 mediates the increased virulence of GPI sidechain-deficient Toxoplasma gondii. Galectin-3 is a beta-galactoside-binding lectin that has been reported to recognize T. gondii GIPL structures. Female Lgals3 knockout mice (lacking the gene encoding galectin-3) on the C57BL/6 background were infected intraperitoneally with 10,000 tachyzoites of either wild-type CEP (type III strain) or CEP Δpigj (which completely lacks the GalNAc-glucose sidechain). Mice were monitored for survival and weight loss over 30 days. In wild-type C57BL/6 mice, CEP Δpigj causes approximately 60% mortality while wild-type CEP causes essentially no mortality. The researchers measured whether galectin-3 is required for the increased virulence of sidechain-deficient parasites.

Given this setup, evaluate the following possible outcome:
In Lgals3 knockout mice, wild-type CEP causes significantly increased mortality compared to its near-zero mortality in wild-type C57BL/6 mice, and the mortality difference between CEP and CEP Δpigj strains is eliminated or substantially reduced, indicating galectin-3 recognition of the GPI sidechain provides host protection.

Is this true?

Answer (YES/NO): NO